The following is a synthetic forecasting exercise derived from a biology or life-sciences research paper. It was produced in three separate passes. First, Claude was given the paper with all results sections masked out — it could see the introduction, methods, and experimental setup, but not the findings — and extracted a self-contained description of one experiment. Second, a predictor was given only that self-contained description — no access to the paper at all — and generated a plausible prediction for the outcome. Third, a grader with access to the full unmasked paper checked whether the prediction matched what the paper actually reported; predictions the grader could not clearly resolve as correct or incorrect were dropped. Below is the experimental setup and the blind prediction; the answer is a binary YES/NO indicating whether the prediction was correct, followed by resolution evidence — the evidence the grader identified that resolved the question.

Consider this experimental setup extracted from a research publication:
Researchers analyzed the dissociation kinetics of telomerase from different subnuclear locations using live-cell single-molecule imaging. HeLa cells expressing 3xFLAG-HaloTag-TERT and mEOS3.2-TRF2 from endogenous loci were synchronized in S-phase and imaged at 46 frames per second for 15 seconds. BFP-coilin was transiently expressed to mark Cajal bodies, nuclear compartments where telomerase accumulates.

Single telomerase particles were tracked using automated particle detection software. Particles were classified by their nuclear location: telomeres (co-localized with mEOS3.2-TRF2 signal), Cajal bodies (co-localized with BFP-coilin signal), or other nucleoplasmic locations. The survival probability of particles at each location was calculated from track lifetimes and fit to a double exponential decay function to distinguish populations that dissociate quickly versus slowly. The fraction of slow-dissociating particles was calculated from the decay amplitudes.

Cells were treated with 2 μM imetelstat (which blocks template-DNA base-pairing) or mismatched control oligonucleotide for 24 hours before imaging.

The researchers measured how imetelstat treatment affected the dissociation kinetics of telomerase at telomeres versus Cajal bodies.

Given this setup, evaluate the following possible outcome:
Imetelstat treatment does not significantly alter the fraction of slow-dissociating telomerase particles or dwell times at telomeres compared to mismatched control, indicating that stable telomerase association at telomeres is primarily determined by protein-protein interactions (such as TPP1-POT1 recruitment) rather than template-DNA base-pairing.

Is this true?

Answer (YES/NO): NO